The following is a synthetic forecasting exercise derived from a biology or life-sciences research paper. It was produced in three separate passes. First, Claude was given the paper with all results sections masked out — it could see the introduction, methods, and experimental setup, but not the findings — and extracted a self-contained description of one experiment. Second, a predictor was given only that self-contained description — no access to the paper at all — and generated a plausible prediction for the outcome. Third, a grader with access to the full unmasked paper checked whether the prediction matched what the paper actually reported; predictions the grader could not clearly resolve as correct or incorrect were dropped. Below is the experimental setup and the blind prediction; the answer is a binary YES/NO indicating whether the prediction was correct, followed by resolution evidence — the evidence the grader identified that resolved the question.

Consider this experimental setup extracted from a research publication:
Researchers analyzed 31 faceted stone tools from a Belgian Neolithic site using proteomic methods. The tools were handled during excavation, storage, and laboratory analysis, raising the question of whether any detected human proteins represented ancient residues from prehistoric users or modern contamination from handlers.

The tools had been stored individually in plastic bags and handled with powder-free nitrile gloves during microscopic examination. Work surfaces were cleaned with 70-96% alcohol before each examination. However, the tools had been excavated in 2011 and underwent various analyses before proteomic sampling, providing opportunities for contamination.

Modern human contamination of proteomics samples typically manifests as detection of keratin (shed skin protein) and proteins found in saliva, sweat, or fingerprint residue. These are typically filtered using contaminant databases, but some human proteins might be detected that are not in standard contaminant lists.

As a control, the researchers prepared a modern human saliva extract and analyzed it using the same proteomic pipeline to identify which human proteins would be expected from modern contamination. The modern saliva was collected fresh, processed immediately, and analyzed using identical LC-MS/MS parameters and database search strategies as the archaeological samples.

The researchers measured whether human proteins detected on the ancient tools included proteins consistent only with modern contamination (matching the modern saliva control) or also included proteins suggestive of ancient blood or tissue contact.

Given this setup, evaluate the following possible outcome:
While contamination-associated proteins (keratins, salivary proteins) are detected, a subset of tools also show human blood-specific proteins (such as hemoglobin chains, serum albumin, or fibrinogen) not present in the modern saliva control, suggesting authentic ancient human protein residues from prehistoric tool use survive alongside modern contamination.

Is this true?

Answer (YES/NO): NO